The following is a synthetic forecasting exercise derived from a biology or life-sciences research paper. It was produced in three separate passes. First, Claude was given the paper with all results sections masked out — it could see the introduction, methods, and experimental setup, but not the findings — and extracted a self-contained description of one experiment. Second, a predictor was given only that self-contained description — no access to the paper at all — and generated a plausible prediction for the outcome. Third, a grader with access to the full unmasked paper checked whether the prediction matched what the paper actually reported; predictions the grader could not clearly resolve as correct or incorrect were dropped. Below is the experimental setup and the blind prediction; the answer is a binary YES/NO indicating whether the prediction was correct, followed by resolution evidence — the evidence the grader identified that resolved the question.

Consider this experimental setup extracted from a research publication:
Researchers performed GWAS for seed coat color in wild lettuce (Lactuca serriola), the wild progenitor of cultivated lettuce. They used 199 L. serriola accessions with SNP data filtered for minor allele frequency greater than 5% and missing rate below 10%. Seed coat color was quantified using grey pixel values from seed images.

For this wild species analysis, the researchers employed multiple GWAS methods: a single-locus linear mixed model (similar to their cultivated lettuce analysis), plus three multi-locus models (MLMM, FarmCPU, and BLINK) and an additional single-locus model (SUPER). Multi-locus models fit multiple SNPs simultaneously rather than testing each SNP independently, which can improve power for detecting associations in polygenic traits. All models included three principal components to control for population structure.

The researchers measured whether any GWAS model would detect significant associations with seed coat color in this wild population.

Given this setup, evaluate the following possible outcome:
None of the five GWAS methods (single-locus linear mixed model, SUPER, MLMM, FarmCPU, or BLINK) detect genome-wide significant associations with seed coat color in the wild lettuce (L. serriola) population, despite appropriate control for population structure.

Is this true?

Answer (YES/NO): NO